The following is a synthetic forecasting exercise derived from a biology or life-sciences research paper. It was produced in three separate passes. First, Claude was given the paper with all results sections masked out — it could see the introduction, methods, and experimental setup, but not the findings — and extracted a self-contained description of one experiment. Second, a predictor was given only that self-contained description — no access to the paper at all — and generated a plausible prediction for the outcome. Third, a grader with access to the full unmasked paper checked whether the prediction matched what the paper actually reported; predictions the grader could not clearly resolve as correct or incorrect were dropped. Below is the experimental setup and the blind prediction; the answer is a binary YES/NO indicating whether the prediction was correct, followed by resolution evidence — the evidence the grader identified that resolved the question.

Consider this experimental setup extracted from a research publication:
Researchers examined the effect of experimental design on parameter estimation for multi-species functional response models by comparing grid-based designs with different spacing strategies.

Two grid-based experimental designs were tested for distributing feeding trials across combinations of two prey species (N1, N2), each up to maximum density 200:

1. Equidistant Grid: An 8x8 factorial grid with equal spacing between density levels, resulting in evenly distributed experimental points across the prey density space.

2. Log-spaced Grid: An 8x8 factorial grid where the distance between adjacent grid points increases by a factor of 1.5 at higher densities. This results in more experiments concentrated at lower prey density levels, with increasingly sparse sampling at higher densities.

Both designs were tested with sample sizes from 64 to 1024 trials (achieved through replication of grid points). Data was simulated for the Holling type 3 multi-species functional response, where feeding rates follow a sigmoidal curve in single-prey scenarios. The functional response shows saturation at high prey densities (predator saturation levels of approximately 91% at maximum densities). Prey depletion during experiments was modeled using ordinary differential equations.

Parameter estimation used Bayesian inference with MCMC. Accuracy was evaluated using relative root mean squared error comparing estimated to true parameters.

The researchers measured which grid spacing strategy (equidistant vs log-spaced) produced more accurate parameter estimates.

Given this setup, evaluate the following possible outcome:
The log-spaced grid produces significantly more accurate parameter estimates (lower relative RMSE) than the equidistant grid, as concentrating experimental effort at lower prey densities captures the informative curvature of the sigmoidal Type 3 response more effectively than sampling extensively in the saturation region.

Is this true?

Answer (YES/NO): YES